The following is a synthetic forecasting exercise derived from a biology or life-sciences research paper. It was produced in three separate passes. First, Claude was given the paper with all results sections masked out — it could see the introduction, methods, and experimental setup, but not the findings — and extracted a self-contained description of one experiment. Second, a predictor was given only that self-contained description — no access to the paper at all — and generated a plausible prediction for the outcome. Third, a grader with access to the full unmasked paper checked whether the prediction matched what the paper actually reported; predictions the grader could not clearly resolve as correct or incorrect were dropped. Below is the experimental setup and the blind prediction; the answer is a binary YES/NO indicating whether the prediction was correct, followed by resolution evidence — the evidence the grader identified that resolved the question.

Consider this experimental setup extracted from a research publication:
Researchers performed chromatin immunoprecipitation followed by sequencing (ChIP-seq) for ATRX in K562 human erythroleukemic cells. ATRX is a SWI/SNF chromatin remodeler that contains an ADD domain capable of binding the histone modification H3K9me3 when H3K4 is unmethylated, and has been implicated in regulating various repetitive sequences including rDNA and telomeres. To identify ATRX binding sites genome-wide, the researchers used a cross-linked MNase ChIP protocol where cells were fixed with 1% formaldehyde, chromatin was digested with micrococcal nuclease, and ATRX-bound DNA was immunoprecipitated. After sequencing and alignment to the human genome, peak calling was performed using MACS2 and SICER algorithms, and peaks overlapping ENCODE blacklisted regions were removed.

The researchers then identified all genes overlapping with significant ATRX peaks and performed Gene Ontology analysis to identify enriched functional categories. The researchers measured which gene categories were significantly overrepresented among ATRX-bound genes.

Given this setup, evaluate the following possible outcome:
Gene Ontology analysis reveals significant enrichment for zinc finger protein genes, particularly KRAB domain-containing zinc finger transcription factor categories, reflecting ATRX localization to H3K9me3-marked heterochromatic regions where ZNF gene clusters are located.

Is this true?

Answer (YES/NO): YES